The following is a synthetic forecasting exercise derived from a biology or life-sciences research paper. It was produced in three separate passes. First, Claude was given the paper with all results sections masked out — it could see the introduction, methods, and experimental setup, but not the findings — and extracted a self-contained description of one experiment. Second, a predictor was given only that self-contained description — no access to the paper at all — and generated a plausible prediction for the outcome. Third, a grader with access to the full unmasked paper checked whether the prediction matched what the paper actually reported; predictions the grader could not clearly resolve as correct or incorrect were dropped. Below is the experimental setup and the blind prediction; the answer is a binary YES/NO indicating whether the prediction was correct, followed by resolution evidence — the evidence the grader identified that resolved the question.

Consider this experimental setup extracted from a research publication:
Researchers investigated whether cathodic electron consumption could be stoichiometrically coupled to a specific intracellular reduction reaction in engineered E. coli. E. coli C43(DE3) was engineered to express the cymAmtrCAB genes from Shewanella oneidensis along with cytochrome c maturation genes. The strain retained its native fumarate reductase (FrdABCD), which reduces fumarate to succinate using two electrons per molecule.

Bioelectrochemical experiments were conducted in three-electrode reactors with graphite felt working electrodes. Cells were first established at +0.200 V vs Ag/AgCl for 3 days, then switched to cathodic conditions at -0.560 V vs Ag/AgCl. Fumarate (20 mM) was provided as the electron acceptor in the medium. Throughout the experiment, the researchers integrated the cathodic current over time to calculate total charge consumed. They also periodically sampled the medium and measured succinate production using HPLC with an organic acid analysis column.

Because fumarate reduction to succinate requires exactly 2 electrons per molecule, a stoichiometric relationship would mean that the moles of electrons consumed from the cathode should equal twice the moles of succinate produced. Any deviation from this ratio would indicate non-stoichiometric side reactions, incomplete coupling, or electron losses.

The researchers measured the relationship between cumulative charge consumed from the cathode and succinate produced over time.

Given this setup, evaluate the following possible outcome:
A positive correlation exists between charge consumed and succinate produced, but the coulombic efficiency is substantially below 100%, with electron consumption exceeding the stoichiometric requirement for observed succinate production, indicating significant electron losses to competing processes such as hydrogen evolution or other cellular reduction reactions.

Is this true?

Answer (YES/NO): NO